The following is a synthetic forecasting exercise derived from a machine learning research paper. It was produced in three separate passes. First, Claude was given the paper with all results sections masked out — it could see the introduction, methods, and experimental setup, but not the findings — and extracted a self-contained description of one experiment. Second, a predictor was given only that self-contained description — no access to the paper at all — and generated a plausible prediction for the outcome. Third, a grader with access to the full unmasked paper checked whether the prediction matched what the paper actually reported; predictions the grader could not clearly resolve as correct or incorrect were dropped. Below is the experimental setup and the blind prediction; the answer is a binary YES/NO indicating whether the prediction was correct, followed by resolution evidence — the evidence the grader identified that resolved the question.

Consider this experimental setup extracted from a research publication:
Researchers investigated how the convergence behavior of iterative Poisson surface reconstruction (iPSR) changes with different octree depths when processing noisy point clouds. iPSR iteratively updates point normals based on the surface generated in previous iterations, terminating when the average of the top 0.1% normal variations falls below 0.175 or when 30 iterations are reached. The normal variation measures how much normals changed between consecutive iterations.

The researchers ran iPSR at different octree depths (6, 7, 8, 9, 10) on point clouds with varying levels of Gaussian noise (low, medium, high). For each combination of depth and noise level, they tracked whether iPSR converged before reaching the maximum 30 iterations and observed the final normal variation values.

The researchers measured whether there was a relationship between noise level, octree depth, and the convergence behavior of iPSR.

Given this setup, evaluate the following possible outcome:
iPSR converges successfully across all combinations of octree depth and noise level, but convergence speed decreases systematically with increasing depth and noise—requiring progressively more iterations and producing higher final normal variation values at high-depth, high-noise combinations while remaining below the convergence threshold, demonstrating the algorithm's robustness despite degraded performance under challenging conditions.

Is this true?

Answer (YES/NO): NO